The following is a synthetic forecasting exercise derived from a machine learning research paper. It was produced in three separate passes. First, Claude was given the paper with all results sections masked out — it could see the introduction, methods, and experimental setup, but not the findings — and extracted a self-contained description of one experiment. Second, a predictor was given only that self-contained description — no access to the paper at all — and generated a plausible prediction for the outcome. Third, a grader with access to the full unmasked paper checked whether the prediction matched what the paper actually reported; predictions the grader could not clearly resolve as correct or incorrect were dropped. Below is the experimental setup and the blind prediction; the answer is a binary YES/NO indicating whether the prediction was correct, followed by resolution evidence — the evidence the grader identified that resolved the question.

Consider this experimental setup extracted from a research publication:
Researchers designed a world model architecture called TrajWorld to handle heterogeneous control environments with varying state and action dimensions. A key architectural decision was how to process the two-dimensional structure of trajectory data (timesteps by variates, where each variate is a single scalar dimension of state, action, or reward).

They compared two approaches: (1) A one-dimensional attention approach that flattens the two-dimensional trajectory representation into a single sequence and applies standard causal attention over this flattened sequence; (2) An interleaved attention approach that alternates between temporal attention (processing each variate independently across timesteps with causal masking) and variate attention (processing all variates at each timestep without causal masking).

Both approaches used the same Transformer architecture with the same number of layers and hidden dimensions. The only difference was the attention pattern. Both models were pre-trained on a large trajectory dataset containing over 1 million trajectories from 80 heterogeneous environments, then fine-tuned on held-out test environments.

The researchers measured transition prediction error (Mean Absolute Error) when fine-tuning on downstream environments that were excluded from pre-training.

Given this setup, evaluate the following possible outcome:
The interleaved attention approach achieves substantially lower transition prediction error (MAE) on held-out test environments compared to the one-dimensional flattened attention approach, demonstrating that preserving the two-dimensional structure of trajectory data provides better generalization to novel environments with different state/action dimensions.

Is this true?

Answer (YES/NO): YES